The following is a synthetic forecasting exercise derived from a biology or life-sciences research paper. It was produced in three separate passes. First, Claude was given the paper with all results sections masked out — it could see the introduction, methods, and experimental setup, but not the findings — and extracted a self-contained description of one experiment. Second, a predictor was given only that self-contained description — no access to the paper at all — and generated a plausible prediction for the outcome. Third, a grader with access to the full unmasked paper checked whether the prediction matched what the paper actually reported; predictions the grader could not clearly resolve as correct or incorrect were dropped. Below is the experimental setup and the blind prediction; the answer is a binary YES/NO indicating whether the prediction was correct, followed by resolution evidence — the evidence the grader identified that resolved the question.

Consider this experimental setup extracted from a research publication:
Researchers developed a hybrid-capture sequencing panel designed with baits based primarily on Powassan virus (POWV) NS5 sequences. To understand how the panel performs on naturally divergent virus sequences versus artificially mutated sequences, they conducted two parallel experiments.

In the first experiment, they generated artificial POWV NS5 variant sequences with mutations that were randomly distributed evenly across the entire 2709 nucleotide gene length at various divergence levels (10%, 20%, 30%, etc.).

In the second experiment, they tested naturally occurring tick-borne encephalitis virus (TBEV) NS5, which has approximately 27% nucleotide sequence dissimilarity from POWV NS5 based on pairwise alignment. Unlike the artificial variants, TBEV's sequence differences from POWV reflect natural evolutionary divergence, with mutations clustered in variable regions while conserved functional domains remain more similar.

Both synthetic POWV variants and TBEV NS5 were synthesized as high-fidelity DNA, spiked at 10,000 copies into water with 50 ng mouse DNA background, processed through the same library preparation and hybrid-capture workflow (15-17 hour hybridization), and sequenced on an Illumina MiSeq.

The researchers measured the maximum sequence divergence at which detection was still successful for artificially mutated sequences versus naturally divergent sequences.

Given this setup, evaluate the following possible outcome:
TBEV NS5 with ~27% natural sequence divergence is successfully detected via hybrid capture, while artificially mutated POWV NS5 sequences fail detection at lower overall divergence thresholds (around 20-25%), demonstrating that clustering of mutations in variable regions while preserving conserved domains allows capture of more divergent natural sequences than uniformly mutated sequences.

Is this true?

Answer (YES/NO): NO